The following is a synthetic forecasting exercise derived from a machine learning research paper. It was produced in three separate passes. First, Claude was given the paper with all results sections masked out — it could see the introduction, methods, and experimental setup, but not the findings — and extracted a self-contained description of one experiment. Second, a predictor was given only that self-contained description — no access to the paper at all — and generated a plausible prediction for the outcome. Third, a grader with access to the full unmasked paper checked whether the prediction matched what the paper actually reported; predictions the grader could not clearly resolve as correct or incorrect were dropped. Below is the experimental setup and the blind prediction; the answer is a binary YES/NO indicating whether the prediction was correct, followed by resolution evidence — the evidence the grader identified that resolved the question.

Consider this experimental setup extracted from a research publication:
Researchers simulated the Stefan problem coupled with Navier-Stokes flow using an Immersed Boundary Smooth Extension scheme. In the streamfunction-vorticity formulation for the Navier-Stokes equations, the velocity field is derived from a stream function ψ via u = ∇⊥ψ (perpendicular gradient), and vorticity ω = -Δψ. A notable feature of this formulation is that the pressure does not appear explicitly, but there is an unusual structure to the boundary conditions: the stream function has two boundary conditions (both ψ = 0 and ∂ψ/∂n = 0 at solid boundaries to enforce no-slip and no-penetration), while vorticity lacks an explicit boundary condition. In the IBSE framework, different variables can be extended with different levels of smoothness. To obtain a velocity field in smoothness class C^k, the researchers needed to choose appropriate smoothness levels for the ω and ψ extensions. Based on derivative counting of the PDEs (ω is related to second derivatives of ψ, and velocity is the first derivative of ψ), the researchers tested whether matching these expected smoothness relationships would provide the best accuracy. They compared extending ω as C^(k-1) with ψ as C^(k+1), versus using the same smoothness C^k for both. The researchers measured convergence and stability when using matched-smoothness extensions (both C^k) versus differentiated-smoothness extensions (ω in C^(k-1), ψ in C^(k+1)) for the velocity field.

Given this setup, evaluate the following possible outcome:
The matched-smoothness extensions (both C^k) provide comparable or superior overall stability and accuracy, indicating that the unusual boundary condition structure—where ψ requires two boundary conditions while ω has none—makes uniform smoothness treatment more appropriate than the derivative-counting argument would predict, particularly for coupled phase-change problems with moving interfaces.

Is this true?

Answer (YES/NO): NO